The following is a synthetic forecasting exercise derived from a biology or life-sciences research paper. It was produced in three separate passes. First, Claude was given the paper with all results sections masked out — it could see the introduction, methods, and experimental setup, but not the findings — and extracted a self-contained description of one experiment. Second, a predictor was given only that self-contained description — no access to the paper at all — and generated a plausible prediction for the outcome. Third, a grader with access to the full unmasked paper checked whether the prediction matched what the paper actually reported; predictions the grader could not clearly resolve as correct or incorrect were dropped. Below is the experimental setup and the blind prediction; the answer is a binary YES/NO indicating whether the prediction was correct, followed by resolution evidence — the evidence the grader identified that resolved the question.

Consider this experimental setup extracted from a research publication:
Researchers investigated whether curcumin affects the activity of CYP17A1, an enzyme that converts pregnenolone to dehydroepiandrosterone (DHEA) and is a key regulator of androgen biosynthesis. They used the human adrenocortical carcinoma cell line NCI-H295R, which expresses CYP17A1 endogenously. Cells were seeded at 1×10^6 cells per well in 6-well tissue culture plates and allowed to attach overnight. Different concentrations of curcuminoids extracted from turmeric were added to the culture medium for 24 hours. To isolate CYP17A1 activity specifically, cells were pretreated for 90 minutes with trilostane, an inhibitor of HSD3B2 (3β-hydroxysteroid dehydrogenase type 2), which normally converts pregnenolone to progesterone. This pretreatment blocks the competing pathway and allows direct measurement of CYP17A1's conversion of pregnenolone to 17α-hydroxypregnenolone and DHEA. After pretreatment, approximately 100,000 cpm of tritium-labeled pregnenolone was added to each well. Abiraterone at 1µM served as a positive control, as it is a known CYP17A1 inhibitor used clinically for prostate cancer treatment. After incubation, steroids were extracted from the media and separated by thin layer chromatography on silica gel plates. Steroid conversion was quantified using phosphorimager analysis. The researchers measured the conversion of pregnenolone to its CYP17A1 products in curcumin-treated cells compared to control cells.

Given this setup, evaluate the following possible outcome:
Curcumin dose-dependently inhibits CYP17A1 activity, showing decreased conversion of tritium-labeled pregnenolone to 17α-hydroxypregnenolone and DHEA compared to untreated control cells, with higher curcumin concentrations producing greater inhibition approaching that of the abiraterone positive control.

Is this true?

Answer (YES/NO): YES